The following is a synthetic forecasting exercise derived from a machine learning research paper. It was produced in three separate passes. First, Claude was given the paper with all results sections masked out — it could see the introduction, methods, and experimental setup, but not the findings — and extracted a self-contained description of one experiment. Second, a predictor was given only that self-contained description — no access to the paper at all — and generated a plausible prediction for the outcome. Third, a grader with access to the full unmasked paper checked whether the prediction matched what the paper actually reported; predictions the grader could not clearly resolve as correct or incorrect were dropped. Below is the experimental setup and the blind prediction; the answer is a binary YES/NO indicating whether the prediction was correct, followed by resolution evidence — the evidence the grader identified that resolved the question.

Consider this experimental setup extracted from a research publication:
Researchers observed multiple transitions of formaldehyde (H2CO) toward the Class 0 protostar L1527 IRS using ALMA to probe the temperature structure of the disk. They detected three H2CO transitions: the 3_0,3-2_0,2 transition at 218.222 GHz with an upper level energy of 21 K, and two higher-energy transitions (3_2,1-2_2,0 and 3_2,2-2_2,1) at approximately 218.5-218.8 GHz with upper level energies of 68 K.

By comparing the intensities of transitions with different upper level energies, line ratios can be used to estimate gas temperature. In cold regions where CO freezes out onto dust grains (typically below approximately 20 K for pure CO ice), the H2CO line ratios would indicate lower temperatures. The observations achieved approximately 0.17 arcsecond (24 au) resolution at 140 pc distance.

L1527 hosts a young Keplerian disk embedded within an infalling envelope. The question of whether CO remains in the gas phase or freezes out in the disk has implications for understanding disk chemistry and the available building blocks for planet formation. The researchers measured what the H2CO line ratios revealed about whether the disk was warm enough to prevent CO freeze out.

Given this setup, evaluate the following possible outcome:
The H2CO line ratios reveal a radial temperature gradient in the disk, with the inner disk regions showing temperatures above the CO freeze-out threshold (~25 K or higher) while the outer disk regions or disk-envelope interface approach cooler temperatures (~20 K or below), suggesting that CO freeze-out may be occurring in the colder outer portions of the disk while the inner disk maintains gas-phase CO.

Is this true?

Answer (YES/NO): NO